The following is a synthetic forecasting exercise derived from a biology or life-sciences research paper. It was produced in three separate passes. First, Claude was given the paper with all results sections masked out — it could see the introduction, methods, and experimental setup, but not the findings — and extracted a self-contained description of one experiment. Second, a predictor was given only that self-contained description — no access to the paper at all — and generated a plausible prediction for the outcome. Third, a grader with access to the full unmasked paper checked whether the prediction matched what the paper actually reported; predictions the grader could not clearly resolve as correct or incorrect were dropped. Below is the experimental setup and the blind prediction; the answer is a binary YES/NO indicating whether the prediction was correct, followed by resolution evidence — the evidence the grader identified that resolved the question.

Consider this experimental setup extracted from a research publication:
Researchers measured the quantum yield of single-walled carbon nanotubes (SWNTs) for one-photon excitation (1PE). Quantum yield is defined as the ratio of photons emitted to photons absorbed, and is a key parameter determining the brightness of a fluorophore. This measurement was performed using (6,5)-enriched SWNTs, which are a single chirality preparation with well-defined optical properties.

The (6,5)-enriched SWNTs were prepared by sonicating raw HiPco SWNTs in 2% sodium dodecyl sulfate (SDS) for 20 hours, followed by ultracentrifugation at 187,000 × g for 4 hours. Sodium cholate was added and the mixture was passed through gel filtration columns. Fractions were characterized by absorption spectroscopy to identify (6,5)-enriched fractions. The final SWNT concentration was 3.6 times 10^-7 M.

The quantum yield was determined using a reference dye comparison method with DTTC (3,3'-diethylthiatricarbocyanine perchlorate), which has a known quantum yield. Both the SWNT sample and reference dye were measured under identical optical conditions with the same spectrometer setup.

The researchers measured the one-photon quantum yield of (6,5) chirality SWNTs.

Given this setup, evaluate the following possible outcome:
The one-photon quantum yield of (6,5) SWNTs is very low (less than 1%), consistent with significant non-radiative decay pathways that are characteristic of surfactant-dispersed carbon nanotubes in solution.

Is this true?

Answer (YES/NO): YES